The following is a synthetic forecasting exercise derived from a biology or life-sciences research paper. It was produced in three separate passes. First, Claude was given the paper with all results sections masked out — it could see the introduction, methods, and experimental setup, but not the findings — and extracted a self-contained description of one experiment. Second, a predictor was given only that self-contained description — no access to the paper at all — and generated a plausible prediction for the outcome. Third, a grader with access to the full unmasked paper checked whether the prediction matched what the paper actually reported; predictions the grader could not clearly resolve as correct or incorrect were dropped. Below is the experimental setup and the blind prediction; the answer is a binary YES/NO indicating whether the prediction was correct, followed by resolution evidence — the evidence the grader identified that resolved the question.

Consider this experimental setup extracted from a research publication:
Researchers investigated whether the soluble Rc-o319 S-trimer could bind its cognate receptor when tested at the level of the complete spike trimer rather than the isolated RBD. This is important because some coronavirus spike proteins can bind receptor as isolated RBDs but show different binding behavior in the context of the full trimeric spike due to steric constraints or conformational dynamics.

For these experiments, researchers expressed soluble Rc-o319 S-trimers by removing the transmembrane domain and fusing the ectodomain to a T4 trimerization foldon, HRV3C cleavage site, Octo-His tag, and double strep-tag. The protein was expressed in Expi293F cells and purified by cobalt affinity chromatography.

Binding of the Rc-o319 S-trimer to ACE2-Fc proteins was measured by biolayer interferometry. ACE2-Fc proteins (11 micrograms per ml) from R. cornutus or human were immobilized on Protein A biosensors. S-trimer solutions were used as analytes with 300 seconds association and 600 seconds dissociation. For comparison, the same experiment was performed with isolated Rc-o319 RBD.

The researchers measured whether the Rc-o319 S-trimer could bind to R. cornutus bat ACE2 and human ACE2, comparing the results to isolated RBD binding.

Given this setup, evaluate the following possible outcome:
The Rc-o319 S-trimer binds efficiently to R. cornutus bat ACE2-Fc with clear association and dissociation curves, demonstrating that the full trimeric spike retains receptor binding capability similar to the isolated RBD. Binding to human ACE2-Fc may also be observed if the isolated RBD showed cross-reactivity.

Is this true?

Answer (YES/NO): YES